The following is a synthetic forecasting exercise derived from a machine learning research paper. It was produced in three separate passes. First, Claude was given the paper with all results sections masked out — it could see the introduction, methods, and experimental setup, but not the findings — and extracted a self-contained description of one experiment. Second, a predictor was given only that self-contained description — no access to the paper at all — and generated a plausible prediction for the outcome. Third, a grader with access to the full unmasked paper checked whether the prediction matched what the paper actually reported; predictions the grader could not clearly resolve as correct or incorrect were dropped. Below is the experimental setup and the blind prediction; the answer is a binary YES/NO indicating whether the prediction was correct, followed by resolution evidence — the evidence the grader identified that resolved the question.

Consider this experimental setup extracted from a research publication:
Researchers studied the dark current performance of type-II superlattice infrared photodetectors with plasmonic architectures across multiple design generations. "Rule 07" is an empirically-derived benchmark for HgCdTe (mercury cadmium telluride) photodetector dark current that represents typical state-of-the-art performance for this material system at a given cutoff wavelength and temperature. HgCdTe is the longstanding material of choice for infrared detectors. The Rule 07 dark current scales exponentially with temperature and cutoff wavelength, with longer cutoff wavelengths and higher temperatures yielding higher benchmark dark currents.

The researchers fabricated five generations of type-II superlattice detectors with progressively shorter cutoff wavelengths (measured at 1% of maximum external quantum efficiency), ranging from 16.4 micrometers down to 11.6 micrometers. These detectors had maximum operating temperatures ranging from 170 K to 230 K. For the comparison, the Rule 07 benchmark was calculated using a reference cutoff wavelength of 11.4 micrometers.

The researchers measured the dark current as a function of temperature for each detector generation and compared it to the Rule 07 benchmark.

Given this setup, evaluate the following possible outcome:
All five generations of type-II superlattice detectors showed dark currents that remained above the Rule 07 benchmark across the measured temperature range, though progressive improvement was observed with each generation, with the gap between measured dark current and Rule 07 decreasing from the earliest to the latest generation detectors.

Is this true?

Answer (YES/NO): NO